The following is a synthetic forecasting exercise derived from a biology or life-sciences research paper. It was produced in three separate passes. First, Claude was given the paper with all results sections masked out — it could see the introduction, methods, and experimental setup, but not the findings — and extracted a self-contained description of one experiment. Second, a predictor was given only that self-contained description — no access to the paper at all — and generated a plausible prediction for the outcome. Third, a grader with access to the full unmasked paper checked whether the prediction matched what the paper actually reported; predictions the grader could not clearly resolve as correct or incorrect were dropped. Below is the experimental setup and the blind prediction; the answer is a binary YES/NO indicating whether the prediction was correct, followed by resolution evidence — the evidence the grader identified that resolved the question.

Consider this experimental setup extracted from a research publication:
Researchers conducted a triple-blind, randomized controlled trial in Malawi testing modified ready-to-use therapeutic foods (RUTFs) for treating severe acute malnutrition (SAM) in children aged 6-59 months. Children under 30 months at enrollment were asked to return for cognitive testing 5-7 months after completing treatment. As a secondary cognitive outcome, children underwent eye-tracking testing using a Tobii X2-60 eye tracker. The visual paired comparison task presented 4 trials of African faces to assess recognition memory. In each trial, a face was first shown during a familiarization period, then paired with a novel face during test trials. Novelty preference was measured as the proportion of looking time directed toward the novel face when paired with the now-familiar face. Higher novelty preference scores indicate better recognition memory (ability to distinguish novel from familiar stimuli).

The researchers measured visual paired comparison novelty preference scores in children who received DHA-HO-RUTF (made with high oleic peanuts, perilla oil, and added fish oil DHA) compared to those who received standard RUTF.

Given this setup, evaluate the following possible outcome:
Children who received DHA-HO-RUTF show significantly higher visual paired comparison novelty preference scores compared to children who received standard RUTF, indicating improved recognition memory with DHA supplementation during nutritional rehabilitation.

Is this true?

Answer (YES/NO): NO